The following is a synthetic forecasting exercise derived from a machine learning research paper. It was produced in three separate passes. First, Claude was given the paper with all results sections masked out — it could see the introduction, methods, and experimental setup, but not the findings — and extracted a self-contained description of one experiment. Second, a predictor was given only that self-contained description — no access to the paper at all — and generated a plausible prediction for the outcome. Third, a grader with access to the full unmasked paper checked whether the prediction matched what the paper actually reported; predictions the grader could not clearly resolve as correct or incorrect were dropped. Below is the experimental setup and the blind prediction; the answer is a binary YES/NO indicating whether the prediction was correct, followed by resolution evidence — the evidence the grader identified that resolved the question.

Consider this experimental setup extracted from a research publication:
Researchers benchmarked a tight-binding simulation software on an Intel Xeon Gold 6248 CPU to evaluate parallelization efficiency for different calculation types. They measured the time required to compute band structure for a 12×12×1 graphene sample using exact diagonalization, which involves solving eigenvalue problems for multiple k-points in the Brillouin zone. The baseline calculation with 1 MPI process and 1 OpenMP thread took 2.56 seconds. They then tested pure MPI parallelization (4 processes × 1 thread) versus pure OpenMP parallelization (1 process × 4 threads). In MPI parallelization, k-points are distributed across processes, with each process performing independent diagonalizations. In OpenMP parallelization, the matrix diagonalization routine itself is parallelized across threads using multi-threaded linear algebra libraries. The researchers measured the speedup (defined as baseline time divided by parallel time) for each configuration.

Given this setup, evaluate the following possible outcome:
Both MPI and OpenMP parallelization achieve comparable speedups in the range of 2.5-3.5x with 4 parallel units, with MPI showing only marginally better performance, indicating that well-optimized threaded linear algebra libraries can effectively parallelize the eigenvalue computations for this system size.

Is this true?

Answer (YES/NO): NO